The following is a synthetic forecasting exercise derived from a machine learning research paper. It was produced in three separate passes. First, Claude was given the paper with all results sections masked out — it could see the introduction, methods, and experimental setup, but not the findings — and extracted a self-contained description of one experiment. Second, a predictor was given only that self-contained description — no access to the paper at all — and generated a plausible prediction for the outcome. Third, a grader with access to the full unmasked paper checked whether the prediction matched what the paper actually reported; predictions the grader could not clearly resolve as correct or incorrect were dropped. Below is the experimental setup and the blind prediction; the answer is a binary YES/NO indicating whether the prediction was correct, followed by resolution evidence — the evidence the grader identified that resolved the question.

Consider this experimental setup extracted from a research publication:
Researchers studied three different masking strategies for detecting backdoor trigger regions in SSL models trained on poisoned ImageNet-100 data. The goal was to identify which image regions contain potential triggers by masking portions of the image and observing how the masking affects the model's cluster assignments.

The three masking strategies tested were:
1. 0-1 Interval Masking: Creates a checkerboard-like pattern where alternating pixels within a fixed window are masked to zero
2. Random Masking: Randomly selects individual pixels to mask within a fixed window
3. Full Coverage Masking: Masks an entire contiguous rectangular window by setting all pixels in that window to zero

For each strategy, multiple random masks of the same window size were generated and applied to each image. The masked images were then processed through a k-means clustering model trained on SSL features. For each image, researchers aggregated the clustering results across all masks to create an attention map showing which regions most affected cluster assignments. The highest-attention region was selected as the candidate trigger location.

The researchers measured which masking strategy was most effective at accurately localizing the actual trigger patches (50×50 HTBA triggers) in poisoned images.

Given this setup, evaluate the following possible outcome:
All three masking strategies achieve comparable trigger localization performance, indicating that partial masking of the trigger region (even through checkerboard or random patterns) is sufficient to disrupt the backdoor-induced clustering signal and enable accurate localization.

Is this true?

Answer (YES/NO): NO